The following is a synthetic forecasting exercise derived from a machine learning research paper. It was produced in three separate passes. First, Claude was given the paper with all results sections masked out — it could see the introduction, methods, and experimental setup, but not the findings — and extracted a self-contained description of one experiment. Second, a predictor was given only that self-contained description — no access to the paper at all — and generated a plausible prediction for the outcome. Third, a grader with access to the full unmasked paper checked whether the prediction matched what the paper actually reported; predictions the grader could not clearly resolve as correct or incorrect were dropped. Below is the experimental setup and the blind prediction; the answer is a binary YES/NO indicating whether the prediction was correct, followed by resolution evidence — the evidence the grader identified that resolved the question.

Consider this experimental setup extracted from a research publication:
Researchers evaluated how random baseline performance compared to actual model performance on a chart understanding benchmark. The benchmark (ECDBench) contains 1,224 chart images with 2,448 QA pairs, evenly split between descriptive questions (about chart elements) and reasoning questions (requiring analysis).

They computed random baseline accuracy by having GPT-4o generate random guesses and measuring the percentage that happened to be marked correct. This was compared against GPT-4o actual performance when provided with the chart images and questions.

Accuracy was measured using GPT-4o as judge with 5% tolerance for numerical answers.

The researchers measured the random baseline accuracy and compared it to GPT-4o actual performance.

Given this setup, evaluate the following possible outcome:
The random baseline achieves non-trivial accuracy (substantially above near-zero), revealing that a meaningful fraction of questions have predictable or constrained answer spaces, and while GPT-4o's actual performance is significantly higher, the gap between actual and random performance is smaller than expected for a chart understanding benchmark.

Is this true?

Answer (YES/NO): NO